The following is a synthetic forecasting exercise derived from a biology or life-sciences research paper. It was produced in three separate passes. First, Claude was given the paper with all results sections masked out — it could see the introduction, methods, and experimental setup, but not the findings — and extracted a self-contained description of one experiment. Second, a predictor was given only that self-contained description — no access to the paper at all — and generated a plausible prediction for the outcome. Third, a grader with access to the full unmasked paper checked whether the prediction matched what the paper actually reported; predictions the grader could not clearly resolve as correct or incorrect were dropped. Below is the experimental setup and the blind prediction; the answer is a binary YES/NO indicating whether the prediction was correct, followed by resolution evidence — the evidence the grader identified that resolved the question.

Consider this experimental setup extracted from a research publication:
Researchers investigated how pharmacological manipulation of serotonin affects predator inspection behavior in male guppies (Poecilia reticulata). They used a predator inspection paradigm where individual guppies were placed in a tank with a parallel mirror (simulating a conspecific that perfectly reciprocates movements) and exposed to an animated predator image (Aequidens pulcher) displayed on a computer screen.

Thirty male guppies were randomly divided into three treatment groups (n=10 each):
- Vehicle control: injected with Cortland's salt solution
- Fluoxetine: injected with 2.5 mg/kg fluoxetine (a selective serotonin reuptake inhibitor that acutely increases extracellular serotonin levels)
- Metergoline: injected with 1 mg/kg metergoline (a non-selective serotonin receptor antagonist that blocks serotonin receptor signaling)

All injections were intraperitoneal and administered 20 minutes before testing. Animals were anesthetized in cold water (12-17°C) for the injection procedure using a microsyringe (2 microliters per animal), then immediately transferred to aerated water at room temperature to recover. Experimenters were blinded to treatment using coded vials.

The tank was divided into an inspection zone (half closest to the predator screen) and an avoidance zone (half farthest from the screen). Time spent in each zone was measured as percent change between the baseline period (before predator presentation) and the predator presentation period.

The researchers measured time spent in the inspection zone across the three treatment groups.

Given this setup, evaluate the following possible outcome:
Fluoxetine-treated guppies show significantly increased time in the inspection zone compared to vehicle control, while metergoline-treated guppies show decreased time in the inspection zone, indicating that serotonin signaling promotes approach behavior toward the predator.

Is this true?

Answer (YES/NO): NO